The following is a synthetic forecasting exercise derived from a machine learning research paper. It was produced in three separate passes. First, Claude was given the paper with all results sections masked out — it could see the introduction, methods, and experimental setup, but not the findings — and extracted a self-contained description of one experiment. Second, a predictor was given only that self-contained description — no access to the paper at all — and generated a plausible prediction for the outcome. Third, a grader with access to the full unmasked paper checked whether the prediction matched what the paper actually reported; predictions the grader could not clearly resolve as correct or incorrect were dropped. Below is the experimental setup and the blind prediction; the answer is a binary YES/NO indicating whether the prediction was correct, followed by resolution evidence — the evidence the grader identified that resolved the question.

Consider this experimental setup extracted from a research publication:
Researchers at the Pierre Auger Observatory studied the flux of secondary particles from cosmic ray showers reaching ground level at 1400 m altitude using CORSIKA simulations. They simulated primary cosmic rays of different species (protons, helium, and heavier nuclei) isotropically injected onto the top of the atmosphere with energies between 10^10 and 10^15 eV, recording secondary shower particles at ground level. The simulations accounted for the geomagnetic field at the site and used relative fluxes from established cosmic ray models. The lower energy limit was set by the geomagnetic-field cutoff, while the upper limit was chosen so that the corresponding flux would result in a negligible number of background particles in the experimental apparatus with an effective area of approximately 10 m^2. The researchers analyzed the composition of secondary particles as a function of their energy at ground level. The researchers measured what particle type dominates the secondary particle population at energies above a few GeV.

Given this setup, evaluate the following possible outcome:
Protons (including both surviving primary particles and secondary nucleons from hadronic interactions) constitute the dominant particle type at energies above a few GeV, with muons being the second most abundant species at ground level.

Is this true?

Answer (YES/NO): NO